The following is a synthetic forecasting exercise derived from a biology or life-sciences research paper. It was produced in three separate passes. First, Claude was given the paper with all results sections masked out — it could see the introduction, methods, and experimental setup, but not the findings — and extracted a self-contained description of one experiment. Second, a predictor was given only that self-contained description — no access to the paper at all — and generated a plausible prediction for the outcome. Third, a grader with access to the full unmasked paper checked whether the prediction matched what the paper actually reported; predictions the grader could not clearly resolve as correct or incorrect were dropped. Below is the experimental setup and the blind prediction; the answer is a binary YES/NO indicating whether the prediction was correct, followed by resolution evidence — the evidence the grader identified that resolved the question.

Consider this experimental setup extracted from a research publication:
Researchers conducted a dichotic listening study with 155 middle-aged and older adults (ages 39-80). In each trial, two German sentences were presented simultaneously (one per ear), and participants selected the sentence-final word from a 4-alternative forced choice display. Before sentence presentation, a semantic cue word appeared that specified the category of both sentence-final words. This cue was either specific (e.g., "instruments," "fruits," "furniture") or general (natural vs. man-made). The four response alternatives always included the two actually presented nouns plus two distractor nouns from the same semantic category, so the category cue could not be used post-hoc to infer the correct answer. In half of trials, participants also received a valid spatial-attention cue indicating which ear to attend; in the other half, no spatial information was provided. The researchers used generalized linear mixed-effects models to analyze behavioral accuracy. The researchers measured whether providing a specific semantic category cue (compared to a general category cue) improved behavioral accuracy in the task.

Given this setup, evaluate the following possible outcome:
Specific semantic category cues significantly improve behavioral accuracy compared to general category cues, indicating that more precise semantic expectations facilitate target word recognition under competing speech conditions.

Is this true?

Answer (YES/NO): NO